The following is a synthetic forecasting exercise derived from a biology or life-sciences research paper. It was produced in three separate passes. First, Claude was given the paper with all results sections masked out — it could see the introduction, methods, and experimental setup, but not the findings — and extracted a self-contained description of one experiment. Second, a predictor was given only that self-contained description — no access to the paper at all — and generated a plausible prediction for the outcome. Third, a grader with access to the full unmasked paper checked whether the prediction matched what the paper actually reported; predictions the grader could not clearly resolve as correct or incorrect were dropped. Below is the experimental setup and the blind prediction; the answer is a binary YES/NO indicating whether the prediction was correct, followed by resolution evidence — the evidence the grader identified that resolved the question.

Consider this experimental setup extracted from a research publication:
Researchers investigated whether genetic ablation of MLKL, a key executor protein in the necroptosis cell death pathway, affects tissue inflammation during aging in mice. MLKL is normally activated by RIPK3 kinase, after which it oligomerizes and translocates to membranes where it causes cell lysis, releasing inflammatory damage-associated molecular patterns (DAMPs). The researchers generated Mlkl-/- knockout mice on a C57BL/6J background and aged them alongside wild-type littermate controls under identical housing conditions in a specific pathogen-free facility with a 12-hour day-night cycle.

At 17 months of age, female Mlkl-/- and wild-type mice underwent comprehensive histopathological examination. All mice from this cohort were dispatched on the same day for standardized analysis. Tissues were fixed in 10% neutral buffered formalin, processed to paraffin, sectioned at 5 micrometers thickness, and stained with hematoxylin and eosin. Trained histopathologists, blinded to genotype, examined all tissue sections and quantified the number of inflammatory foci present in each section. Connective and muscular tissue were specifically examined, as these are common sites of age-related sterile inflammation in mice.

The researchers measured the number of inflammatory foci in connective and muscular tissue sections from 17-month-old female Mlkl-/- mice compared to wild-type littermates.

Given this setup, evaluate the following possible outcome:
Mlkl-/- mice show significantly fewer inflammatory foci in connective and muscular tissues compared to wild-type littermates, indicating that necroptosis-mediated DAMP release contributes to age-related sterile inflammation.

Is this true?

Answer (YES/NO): YES